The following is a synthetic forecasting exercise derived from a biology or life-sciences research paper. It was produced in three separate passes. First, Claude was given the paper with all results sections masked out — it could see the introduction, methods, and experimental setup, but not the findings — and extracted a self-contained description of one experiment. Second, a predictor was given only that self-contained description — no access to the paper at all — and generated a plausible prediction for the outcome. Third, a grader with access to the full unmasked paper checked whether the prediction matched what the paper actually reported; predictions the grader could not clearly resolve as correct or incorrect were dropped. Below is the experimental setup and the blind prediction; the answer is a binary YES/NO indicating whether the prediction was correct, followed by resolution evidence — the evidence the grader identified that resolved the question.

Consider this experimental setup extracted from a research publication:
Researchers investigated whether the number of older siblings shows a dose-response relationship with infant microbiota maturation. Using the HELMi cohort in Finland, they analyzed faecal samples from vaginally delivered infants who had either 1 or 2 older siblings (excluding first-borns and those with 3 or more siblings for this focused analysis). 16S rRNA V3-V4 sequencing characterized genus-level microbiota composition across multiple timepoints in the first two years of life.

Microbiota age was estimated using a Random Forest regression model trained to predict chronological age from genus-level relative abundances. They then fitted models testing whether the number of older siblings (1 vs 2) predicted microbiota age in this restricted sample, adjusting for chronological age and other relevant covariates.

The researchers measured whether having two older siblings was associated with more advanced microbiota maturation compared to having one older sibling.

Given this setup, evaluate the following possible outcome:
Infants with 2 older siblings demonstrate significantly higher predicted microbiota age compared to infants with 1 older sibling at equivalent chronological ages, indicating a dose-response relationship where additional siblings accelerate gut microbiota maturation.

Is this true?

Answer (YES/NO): NO